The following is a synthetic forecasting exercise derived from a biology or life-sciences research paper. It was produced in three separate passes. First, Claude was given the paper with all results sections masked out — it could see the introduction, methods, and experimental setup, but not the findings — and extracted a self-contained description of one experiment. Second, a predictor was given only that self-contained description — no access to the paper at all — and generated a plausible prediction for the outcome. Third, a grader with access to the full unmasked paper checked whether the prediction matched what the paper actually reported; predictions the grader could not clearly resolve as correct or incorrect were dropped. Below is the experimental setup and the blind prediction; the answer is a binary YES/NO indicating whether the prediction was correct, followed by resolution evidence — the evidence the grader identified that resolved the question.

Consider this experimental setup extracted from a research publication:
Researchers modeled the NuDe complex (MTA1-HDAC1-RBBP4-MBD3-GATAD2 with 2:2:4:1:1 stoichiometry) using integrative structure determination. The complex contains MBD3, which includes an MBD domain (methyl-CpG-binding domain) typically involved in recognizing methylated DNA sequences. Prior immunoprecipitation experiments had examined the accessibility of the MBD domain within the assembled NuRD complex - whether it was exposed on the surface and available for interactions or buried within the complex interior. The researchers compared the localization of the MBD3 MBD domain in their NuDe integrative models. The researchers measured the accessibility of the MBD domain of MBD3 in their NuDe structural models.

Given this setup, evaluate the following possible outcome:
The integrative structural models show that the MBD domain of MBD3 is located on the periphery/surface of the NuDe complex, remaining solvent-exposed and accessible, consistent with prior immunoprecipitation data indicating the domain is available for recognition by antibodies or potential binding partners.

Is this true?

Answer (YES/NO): NO